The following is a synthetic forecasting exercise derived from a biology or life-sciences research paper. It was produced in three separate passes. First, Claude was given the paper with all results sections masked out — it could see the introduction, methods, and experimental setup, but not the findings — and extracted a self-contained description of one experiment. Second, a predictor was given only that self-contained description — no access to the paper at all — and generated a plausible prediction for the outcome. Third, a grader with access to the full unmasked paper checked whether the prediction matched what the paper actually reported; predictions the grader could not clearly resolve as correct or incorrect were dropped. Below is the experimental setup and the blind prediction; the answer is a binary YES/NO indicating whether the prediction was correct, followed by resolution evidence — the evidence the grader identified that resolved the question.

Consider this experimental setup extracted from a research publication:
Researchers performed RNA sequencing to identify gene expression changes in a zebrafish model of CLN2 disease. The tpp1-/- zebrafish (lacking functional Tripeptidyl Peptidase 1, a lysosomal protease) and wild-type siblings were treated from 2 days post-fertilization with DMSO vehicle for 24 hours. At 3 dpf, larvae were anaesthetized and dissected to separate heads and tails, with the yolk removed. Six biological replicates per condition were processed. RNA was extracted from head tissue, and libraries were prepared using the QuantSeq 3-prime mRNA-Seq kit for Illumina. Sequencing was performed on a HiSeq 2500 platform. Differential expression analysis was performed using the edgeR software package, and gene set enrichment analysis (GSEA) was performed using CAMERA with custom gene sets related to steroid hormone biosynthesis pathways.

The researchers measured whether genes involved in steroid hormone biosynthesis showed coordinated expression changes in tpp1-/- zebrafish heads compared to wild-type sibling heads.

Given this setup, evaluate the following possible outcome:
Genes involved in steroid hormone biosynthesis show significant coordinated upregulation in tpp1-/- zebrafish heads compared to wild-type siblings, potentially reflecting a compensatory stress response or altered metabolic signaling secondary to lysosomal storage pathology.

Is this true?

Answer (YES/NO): YES